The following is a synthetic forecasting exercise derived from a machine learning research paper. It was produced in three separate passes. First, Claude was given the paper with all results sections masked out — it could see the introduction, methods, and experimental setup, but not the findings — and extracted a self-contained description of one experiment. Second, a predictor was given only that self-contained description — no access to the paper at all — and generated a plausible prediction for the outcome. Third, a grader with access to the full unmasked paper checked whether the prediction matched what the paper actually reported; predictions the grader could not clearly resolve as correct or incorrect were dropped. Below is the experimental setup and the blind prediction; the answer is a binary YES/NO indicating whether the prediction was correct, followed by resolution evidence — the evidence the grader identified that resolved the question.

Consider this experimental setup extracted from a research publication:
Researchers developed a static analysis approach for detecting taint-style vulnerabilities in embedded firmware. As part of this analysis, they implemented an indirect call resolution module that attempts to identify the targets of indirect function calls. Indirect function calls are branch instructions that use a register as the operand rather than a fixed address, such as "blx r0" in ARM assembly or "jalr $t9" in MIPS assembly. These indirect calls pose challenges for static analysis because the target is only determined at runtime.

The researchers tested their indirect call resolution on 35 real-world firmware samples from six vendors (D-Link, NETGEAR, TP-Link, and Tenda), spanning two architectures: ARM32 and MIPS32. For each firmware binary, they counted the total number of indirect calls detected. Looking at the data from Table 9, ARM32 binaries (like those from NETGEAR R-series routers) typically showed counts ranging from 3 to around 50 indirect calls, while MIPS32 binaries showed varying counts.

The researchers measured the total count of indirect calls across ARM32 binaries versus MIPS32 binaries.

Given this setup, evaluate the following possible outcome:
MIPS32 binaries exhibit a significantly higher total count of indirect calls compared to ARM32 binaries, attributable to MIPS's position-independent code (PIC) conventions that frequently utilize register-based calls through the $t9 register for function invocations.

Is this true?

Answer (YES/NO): YES